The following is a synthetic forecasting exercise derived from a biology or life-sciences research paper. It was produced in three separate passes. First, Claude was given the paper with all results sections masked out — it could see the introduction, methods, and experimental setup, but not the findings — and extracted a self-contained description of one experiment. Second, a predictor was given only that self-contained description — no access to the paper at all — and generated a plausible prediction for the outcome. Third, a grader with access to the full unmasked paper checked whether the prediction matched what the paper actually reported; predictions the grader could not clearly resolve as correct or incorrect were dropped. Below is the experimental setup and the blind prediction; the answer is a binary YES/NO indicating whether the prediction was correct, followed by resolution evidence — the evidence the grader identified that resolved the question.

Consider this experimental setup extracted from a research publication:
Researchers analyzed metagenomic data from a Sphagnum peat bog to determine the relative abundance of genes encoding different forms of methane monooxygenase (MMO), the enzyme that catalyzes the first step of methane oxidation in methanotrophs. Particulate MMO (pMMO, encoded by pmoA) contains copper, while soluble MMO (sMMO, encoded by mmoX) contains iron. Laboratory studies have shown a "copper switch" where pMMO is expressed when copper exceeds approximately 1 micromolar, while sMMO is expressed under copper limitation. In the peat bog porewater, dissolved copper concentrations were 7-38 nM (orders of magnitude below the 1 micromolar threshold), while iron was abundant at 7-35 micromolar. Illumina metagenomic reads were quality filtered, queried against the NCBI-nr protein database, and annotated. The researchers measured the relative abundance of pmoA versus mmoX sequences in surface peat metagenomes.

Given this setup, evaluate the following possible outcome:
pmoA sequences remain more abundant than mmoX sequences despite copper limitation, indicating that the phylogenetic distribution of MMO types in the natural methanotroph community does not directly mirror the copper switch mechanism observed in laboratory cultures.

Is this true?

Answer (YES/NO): YES